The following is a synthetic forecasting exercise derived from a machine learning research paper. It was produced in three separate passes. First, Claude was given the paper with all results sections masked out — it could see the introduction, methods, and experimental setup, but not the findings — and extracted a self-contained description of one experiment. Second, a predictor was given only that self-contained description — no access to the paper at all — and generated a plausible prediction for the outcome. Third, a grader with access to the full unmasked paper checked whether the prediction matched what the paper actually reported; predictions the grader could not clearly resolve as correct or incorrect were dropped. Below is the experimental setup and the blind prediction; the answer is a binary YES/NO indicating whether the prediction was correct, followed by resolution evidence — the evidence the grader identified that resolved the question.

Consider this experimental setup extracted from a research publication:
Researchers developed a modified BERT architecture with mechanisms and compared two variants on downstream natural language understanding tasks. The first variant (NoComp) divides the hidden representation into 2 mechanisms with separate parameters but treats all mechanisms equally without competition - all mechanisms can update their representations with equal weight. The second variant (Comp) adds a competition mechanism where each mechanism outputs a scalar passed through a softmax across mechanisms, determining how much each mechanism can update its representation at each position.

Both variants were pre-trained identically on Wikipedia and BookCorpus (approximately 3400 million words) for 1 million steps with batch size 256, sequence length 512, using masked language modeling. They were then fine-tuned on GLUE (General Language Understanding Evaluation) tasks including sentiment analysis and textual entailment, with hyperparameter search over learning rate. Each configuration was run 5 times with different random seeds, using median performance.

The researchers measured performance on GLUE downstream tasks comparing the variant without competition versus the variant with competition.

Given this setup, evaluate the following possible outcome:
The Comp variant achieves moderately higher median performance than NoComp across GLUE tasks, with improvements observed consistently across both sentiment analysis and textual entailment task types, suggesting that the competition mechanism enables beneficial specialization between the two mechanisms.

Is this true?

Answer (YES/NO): NO